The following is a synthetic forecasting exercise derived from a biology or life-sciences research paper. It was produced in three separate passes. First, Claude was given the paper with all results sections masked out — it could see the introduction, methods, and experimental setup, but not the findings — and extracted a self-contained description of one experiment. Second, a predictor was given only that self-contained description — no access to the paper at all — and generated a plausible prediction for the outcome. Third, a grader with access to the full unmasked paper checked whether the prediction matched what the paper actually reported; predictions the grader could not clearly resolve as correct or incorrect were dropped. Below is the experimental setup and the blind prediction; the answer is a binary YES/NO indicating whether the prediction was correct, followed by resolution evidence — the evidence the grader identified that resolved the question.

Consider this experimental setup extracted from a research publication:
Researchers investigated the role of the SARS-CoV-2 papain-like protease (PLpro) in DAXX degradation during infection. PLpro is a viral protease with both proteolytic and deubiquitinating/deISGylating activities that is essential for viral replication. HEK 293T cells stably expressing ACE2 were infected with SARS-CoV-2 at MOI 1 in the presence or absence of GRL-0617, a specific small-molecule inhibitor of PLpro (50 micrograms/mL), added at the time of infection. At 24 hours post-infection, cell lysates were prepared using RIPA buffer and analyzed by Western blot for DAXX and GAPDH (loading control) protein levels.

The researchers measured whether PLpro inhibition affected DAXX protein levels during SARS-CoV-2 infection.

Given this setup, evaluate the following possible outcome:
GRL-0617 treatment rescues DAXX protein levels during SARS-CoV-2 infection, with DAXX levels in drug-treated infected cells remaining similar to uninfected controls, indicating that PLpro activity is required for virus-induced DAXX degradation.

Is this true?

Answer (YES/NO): NO